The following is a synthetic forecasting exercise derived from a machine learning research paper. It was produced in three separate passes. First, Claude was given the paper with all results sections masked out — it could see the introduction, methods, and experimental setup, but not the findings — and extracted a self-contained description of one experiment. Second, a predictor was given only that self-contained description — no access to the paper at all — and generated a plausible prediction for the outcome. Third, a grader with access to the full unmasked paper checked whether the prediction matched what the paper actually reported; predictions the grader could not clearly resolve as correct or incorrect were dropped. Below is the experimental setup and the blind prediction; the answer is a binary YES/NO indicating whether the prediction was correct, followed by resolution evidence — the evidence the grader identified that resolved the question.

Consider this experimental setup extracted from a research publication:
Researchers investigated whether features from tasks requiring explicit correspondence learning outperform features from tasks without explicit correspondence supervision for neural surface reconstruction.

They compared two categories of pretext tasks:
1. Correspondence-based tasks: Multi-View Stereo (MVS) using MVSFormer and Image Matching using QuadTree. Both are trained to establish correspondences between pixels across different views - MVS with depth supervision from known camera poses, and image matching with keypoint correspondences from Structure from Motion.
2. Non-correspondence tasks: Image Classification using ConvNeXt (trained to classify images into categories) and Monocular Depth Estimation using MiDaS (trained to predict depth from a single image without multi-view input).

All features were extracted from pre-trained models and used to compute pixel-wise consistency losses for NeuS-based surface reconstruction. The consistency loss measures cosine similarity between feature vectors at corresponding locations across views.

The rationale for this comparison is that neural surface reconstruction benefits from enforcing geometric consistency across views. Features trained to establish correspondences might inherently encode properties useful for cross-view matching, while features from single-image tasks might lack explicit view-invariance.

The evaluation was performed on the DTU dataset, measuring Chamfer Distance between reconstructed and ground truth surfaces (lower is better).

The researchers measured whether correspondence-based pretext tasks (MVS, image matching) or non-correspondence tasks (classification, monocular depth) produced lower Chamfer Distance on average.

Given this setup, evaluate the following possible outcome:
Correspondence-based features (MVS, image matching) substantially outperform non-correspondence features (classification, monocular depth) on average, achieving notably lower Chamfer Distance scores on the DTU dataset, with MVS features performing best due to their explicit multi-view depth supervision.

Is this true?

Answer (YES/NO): YES